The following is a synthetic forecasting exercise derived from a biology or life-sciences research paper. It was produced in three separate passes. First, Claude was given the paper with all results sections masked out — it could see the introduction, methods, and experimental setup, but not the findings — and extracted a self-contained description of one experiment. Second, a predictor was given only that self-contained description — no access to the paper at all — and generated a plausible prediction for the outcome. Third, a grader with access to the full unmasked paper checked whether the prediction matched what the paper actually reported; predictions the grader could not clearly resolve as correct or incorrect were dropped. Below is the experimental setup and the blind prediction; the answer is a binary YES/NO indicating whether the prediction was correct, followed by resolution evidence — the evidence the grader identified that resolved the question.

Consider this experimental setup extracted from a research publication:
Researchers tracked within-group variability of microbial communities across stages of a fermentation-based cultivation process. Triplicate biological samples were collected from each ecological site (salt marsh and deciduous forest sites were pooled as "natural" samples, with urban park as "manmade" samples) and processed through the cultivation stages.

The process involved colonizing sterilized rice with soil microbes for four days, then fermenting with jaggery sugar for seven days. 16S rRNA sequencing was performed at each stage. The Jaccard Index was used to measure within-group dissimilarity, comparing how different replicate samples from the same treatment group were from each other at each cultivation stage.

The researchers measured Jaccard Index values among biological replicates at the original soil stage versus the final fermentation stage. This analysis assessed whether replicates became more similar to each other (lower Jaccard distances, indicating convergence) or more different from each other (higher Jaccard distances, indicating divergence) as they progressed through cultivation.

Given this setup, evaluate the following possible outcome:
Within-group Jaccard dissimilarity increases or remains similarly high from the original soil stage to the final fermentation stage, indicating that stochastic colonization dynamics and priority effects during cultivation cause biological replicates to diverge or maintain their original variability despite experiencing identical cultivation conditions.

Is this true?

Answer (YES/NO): YES